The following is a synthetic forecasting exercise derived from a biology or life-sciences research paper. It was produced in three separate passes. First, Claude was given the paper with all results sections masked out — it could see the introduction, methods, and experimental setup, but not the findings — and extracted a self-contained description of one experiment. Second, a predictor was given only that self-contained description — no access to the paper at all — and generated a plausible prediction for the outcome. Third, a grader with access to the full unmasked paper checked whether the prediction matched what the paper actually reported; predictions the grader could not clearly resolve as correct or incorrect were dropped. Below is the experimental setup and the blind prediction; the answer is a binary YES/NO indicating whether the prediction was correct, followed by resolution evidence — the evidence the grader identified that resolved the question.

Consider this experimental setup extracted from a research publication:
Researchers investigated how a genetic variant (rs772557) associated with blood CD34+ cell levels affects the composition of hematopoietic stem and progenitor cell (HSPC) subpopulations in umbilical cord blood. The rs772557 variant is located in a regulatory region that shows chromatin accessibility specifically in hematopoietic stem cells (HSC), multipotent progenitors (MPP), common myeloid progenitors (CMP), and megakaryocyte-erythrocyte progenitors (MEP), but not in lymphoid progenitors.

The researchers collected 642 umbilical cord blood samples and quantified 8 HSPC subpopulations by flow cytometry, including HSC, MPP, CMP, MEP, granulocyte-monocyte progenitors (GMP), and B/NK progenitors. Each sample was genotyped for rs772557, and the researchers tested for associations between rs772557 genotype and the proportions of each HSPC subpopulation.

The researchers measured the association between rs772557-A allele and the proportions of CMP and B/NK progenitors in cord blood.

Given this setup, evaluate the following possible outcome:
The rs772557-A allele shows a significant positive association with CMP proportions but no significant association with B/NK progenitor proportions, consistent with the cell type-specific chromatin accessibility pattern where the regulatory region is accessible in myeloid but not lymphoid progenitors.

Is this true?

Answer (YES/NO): NO